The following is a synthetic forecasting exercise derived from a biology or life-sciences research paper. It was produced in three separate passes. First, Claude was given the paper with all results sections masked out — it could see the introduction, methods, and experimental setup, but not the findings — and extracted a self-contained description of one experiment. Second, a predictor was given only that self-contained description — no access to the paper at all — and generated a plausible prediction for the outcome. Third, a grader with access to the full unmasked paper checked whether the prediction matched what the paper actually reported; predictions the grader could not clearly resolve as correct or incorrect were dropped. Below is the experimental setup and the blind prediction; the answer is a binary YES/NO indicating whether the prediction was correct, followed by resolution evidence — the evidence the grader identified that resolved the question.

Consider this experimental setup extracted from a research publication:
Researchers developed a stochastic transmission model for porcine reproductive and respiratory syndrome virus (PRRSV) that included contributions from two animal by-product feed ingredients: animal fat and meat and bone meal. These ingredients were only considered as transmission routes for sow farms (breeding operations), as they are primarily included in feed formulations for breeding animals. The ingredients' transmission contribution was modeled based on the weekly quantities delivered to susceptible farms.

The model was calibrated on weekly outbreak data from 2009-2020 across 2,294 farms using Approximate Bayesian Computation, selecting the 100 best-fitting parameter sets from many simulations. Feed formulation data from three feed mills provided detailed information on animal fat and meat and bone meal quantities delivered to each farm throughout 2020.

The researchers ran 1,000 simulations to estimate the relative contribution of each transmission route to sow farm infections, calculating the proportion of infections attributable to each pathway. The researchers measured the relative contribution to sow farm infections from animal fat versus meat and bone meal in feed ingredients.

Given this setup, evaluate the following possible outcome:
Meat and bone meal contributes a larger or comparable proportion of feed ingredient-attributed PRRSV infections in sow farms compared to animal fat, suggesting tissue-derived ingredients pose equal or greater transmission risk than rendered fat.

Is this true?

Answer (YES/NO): NO